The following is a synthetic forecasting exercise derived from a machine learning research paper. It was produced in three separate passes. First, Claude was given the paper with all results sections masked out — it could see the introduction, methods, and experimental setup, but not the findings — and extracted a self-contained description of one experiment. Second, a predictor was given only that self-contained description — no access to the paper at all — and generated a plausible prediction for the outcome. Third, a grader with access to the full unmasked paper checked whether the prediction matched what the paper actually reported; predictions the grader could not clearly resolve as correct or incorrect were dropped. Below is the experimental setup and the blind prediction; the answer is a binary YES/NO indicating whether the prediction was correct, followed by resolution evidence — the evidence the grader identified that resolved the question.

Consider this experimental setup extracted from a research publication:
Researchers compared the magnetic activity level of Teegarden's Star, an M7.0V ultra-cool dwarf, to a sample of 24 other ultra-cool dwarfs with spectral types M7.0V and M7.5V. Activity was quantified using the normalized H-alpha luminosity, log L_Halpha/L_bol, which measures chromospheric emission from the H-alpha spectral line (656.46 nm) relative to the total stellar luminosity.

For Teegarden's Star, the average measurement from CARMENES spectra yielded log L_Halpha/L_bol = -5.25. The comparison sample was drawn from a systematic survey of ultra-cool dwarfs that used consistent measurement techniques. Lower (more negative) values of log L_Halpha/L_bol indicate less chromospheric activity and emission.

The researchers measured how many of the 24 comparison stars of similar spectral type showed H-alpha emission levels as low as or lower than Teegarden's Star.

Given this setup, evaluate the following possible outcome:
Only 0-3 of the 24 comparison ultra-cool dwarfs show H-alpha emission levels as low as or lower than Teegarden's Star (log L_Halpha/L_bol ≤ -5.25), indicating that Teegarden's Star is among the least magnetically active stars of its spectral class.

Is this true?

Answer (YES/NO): YES